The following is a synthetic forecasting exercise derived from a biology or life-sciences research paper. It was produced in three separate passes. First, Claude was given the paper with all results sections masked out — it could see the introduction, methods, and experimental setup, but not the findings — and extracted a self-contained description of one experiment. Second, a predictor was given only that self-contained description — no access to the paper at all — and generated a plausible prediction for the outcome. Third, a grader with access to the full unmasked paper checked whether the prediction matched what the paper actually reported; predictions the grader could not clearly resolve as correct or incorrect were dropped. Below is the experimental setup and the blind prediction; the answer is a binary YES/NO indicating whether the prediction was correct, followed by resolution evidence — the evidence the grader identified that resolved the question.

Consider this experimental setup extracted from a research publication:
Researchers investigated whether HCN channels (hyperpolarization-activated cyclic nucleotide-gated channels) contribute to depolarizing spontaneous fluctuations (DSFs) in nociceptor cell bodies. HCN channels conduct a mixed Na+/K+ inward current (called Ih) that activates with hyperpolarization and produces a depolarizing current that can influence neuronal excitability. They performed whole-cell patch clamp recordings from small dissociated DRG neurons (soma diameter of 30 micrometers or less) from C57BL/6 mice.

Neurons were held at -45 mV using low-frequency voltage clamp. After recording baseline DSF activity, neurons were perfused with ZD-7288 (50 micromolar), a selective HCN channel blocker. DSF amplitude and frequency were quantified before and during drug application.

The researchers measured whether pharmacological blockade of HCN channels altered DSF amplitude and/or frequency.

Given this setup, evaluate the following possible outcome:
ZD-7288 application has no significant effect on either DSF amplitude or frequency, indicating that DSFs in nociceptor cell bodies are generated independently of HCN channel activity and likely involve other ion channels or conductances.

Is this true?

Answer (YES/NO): YES